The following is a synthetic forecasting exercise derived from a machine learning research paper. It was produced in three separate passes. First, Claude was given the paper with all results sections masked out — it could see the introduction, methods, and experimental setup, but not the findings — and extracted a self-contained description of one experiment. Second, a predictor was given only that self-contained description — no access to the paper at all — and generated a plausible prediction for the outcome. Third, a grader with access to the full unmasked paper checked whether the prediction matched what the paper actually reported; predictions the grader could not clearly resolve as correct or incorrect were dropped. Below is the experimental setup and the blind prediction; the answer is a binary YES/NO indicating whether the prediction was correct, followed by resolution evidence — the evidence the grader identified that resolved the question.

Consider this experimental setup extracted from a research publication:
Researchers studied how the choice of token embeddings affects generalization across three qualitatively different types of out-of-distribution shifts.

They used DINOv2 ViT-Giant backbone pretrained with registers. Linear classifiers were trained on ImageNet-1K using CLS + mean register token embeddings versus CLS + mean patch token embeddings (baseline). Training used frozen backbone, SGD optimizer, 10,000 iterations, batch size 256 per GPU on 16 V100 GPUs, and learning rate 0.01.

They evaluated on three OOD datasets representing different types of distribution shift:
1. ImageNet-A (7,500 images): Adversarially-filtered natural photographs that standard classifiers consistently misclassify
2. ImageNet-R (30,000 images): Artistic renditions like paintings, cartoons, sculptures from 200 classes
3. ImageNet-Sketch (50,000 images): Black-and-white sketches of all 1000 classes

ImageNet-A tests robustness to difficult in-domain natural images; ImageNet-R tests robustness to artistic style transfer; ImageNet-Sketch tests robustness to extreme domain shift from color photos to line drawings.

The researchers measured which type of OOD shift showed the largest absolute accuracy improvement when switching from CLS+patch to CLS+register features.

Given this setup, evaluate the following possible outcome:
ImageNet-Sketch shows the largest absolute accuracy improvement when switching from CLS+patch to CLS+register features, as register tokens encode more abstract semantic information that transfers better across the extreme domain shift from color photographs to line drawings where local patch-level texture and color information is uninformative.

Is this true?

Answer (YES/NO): NO